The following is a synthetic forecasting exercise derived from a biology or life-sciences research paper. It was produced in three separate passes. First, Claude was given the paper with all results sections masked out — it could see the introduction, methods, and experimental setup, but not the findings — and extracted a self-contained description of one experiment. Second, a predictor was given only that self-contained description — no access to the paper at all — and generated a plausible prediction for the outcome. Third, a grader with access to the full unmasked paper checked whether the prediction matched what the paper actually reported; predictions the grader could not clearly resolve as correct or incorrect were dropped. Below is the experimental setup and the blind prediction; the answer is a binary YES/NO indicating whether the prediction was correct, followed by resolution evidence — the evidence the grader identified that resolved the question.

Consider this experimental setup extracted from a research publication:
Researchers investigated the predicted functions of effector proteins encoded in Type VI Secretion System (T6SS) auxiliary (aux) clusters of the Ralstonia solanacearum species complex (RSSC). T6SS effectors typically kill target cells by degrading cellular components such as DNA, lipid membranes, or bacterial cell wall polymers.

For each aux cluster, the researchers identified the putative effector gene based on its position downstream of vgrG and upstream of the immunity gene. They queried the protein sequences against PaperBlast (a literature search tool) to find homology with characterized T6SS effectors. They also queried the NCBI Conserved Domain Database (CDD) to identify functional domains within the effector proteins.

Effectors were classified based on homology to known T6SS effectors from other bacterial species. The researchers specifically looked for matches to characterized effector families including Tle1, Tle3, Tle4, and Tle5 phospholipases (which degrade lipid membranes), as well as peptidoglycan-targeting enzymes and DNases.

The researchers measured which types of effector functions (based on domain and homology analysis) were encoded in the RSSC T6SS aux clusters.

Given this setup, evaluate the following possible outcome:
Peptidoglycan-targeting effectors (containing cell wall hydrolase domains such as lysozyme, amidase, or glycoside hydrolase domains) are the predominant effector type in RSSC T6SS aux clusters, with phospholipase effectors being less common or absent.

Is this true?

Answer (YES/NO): NO